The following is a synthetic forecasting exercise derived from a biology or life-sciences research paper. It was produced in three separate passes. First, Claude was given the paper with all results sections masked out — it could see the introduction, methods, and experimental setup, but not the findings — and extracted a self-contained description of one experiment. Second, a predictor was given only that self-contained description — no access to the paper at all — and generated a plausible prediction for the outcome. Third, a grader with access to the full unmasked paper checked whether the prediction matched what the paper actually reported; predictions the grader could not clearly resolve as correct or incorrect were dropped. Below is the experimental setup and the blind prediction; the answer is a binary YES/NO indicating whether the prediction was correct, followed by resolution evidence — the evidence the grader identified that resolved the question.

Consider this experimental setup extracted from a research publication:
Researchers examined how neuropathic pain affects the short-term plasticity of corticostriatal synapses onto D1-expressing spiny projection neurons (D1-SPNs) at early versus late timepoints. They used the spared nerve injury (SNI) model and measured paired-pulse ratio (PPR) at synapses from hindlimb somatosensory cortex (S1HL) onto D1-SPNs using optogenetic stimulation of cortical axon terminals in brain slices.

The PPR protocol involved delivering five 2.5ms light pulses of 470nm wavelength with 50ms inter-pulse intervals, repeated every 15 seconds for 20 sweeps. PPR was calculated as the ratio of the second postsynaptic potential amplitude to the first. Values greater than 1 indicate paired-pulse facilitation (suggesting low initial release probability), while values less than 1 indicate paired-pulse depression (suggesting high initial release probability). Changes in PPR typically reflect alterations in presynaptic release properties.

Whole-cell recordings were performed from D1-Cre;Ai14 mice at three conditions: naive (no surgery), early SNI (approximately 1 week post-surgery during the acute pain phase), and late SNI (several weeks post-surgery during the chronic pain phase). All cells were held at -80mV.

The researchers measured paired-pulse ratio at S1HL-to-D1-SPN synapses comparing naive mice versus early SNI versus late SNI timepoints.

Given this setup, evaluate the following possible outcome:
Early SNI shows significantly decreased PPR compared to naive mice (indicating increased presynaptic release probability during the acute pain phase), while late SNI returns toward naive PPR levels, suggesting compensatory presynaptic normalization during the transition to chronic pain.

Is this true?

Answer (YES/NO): NO